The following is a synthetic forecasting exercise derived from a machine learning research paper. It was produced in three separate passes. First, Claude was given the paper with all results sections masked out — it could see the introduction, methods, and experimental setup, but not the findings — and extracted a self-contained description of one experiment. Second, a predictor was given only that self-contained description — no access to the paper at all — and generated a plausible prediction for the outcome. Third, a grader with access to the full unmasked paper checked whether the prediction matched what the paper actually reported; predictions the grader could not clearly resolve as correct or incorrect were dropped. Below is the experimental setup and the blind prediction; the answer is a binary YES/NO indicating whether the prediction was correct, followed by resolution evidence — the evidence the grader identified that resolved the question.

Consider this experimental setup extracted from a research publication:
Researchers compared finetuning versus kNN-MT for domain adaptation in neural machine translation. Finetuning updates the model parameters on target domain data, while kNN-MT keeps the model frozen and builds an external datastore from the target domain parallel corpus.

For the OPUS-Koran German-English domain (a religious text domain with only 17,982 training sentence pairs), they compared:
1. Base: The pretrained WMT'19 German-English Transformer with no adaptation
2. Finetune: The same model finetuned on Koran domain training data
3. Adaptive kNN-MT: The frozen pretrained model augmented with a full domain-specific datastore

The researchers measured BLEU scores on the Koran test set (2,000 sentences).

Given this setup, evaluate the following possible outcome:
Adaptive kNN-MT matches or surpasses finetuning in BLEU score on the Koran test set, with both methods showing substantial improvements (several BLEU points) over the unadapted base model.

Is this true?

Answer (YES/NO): NO